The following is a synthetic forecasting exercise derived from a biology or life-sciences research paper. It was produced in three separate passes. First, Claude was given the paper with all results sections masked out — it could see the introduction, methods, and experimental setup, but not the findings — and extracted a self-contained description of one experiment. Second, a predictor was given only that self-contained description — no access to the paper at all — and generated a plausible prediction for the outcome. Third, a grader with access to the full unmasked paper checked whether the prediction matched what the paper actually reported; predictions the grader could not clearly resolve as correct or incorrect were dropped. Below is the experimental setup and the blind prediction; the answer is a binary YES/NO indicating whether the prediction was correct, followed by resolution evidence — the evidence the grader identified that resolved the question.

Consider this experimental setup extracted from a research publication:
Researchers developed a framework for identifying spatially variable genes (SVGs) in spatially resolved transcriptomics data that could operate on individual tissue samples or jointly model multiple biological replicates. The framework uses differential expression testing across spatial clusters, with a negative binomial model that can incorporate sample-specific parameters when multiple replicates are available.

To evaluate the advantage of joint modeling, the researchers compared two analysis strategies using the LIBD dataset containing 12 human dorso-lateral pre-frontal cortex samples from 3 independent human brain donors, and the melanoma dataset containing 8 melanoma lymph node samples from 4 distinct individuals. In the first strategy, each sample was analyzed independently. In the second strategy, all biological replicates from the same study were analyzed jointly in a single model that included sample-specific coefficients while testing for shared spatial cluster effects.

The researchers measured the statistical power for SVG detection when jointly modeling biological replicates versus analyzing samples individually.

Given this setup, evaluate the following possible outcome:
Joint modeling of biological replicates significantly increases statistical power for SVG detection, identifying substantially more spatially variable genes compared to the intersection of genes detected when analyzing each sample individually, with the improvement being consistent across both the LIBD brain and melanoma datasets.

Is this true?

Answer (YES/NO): NO